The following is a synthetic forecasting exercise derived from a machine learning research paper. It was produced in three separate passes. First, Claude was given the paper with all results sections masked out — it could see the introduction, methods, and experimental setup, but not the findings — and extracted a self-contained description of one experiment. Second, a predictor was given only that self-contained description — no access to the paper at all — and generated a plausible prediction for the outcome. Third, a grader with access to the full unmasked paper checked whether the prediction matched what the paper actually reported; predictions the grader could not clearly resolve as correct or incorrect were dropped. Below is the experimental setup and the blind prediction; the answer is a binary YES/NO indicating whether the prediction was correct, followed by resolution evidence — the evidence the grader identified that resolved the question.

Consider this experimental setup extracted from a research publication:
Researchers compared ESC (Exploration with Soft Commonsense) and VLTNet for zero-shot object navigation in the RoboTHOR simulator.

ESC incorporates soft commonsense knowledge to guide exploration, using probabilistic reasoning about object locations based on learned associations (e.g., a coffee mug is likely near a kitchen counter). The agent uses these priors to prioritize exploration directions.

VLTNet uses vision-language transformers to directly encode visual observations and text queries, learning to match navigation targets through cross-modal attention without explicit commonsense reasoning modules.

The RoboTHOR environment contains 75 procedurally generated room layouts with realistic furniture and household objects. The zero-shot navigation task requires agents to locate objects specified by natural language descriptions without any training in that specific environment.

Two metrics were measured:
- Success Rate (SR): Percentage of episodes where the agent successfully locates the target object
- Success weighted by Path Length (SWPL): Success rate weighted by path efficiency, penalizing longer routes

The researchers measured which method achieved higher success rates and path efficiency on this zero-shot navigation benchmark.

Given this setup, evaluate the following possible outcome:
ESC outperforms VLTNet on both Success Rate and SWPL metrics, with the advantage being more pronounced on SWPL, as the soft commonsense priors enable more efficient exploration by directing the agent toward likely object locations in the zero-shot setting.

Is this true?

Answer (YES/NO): YES